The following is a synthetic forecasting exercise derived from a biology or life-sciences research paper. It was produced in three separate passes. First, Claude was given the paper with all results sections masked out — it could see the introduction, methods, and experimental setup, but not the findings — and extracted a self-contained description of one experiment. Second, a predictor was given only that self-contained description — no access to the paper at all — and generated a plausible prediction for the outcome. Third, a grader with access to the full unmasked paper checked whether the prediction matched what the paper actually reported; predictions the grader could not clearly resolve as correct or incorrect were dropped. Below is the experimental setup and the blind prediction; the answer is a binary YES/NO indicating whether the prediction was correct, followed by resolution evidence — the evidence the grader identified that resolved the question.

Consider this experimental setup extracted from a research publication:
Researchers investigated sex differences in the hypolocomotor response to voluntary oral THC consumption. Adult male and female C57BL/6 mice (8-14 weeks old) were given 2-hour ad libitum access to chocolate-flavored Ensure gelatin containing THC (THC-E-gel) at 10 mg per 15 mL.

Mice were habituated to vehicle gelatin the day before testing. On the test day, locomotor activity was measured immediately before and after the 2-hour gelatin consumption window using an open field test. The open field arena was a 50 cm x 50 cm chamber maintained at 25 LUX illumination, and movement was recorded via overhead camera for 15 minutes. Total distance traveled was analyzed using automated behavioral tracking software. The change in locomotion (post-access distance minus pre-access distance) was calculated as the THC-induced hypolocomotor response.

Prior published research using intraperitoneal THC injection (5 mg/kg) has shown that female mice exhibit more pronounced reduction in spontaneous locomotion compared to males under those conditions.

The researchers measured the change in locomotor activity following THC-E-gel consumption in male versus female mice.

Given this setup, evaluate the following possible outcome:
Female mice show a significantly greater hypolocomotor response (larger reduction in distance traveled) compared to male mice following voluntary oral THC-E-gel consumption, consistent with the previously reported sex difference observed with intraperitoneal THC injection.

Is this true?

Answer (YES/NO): NO